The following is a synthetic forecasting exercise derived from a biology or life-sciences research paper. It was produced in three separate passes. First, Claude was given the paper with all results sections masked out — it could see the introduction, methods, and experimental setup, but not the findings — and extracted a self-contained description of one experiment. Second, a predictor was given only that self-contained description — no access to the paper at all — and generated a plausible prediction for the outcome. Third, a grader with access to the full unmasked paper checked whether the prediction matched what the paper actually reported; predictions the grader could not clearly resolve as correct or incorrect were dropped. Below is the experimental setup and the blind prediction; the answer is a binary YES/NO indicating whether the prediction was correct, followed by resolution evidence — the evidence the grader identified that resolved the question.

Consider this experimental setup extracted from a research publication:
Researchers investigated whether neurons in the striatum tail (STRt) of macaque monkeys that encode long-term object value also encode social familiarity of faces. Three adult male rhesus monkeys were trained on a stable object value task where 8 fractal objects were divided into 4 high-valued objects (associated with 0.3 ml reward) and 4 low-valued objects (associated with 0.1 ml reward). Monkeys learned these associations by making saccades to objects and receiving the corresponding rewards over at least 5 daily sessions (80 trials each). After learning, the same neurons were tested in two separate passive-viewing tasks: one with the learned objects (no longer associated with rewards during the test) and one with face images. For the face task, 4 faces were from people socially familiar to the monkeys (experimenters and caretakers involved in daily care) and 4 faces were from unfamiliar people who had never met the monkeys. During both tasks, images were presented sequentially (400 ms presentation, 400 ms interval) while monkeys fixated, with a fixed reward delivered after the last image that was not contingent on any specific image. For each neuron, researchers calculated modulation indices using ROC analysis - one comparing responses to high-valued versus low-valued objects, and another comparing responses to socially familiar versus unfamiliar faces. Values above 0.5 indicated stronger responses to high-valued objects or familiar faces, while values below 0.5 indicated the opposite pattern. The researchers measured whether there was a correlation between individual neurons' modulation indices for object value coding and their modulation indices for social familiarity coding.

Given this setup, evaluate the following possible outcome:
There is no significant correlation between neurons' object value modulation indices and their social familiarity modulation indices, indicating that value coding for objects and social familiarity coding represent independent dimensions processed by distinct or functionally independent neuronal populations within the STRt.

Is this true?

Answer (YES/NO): NO